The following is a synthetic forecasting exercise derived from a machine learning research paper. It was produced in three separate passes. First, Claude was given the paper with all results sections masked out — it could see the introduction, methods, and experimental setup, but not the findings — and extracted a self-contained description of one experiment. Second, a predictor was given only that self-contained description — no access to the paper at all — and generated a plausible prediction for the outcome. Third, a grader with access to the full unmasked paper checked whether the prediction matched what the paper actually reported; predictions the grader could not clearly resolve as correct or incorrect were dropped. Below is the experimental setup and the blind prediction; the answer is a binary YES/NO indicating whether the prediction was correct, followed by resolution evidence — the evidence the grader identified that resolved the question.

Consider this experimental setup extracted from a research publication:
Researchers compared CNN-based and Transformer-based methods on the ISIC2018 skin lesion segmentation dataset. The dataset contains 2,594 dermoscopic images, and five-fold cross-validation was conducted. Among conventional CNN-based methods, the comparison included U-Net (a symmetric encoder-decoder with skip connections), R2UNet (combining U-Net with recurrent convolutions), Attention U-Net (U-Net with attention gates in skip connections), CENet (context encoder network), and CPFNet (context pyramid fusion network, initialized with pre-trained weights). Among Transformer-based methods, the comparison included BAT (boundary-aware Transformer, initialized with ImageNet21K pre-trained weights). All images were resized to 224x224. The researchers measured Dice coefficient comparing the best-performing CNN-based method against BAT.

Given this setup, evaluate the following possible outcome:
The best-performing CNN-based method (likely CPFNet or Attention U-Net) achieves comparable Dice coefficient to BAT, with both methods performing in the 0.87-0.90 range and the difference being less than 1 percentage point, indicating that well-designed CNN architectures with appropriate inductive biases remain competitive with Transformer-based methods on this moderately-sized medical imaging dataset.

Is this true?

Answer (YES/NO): NO